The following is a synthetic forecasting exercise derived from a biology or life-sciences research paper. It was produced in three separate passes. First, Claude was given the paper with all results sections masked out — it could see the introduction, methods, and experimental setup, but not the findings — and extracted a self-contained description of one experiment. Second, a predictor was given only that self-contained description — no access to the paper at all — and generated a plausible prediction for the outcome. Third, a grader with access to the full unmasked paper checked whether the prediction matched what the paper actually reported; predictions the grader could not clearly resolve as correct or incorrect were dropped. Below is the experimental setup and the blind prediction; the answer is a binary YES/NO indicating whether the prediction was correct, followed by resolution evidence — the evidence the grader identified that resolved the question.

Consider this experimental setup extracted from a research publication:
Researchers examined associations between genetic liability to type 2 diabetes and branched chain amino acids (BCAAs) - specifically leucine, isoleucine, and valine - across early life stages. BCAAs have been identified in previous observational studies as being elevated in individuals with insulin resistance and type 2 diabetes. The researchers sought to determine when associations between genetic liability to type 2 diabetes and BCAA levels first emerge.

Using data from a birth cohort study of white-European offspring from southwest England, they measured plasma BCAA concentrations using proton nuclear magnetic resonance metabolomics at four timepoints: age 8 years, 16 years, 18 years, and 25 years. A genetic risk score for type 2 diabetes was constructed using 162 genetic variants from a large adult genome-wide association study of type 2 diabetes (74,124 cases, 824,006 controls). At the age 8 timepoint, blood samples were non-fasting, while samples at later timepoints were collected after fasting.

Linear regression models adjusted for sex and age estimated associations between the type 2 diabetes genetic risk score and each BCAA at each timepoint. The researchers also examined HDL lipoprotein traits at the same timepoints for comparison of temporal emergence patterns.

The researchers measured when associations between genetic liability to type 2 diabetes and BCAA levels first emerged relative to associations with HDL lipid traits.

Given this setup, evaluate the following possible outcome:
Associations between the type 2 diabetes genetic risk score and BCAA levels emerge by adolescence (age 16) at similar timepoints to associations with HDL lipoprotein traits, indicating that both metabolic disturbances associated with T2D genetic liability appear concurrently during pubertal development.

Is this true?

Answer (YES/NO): NO